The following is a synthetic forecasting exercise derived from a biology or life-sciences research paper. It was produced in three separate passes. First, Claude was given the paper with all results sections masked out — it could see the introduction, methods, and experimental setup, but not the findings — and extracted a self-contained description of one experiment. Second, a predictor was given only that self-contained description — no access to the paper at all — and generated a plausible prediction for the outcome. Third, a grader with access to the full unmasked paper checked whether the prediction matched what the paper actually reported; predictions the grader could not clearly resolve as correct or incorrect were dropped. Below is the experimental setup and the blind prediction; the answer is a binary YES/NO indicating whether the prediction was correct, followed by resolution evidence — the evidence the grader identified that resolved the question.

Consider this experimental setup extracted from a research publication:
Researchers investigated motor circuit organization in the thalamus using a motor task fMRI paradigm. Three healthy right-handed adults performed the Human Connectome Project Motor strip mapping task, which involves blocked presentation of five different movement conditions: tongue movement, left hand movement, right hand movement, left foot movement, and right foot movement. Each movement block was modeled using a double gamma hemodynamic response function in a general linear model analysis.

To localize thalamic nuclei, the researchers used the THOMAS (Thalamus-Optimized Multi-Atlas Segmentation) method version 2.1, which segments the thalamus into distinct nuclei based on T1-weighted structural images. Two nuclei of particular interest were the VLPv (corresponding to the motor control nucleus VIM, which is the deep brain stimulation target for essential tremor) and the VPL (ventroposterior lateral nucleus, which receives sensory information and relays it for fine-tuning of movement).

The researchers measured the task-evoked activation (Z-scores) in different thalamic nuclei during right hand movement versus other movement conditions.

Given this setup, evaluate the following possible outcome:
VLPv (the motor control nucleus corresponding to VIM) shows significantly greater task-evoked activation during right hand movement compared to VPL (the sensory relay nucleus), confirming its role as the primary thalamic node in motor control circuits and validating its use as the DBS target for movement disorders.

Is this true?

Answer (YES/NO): NO